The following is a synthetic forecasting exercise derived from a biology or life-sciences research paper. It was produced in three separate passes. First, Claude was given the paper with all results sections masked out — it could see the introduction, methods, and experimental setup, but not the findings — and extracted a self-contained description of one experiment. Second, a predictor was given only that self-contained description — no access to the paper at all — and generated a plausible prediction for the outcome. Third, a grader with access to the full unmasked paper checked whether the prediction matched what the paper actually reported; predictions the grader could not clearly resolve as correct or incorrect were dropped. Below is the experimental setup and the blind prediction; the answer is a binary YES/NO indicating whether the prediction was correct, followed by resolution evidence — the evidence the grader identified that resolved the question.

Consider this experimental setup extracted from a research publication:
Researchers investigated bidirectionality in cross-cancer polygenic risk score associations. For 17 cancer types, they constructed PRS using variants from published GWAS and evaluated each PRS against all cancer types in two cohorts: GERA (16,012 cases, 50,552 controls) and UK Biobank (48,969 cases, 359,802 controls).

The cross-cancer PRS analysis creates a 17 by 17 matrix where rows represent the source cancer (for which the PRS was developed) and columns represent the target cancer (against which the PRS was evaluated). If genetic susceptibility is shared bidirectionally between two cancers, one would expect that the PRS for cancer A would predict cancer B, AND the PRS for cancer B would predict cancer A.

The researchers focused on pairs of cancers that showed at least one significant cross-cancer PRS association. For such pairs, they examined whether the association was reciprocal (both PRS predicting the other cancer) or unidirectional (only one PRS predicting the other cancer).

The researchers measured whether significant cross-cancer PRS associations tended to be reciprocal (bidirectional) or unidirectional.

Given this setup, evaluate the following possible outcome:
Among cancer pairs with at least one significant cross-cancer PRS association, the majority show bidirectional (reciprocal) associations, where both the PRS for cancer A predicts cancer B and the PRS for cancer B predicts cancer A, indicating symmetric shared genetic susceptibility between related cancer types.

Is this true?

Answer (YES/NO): NO